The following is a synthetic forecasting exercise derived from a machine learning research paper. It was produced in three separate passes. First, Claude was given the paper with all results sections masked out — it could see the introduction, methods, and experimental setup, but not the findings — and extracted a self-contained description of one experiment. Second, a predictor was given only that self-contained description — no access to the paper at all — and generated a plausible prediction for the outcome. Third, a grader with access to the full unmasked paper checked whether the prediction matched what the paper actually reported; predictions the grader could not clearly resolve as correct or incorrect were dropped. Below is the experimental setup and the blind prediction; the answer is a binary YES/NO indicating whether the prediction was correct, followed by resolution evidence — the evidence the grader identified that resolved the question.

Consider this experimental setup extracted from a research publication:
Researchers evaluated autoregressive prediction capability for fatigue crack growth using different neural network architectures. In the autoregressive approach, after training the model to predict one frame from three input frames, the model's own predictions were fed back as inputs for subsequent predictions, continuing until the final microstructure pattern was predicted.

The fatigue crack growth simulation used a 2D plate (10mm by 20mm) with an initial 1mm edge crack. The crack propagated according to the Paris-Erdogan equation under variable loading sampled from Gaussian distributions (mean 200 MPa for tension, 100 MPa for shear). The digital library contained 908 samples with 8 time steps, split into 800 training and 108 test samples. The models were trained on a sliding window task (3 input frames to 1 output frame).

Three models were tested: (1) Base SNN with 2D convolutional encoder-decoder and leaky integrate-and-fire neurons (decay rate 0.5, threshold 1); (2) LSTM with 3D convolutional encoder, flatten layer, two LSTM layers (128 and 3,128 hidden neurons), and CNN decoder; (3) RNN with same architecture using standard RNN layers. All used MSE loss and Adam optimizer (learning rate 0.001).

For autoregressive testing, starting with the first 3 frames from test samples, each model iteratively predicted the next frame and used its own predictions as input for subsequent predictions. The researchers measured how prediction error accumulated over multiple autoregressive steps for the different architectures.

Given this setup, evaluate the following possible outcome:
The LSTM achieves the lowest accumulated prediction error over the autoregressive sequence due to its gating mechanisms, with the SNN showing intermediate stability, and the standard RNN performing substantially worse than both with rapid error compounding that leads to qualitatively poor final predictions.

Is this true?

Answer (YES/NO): NO